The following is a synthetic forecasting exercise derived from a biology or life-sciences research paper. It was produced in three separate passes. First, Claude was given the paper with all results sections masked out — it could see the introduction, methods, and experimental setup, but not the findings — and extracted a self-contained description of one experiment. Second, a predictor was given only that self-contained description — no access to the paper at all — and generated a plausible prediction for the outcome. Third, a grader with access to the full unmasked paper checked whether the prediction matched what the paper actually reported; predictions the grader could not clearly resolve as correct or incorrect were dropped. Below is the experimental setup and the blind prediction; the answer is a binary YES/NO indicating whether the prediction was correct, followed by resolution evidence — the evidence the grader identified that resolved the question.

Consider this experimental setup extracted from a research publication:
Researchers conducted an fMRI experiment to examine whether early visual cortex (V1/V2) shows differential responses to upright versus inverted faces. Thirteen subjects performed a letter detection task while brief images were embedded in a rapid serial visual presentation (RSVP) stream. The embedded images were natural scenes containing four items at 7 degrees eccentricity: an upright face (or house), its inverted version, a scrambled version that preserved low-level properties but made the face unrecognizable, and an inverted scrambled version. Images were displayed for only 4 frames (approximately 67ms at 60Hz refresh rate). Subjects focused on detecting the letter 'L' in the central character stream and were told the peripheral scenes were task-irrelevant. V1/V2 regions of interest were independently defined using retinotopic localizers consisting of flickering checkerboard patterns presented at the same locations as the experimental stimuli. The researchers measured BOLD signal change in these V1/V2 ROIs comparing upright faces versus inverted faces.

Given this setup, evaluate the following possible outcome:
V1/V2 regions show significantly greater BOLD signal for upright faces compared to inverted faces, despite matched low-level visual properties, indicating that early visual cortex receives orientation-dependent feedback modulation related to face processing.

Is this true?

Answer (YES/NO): NO